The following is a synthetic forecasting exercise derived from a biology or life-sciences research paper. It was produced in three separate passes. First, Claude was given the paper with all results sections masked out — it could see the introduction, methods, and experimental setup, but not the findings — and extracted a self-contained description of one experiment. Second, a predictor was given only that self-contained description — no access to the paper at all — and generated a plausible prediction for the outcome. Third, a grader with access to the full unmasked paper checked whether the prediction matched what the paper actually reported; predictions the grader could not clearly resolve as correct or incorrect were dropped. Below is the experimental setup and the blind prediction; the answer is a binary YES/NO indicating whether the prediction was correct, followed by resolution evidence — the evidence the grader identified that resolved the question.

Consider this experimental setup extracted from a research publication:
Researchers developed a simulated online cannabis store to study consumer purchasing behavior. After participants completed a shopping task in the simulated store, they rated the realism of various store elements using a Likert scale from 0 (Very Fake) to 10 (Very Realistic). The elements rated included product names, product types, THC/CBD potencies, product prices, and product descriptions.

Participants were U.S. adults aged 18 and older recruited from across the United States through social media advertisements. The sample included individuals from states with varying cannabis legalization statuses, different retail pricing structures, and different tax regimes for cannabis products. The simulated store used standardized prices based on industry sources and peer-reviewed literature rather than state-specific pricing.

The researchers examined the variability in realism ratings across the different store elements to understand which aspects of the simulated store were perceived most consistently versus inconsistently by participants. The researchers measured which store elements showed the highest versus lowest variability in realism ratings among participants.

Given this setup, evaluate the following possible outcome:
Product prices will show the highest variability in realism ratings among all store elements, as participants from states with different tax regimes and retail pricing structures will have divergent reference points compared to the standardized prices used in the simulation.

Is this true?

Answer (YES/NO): YES